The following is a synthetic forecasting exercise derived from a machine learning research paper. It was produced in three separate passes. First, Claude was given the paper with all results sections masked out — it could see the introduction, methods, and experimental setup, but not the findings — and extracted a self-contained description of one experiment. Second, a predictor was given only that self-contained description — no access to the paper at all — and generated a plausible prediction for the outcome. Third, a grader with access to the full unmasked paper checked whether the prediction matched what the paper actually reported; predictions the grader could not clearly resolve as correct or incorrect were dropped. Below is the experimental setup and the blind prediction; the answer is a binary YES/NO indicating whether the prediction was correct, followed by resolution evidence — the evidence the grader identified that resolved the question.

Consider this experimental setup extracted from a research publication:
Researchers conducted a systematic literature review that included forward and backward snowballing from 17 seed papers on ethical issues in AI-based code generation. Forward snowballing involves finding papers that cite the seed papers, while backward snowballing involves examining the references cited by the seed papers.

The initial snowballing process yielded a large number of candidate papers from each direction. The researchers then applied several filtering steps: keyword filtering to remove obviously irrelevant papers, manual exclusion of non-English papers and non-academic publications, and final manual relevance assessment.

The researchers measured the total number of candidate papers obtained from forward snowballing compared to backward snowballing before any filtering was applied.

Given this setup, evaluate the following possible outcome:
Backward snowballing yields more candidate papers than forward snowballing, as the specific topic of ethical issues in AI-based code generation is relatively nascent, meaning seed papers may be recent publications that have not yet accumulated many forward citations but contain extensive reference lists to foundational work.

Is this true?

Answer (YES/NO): NO